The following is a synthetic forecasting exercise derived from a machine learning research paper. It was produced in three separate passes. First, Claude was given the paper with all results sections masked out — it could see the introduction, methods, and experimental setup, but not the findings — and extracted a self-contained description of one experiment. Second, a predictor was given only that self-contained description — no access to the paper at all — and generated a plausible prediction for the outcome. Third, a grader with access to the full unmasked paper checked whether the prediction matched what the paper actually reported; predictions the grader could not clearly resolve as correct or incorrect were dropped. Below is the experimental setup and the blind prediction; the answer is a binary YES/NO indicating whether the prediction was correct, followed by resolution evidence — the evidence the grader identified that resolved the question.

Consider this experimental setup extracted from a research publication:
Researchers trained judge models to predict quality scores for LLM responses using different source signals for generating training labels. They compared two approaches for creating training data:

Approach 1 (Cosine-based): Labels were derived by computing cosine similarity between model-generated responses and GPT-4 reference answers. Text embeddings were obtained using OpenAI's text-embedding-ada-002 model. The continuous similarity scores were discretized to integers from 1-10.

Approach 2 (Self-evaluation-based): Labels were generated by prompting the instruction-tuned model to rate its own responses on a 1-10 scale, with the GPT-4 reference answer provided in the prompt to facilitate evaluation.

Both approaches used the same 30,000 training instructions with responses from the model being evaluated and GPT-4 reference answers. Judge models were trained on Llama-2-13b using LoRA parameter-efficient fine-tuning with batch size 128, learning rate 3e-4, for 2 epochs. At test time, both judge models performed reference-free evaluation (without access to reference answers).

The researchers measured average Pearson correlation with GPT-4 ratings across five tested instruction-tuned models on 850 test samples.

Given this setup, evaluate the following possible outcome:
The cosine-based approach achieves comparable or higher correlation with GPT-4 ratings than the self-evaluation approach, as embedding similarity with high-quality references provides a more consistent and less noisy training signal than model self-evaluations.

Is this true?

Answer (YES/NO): YES